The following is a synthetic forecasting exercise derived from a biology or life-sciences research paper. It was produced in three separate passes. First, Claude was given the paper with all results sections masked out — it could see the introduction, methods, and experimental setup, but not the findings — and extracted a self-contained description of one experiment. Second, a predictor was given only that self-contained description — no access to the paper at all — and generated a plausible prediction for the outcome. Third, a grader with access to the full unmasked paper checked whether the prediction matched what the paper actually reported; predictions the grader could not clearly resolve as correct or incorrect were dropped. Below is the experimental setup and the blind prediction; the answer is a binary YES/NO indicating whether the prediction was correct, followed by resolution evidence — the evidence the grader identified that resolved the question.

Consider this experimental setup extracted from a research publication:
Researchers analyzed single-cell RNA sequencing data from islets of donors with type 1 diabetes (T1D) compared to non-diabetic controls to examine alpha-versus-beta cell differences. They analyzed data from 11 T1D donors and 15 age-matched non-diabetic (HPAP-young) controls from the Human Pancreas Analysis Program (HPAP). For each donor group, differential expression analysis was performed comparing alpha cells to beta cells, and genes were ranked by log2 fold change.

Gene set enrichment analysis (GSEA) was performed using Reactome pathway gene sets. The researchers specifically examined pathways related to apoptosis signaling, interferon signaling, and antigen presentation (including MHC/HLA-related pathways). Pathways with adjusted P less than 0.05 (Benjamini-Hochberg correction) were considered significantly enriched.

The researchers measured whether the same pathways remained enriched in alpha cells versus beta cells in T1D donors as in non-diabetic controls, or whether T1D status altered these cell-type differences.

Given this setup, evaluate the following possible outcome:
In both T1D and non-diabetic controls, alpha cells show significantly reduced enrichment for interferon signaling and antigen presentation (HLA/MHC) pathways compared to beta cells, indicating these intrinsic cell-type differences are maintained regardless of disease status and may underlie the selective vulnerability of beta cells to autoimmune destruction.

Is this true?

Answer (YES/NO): NO